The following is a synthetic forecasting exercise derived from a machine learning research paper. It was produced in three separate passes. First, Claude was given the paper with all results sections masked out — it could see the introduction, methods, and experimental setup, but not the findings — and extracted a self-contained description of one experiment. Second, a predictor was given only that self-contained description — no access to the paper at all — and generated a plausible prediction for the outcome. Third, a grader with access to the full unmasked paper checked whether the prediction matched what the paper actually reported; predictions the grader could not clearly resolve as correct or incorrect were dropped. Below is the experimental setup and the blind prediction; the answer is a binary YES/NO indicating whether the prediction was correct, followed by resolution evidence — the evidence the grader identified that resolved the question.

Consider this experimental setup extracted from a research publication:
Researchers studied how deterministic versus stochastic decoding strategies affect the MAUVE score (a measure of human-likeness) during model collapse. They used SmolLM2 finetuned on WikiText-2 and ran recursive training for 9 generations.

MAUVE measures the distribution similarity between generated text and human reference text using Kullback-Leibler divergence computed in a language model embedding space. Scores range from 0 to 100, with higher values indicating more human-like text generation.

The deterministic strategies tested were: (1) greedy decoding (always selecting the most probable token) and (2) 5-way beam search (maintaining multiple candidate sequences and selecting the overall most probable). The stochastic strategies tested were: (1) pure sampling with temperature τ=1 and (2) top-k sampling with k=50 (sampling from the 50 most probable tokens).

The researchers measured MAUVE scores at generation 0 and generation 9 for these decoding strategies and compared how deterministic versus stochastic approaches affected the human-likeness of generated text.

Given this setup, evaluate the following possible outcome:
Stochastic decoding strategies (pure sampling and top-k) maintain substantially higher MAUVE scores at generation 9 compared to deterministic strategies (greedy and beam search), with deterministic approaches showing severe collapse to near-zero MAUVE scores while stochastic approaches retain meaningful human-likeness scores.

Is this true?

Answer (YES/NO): YES